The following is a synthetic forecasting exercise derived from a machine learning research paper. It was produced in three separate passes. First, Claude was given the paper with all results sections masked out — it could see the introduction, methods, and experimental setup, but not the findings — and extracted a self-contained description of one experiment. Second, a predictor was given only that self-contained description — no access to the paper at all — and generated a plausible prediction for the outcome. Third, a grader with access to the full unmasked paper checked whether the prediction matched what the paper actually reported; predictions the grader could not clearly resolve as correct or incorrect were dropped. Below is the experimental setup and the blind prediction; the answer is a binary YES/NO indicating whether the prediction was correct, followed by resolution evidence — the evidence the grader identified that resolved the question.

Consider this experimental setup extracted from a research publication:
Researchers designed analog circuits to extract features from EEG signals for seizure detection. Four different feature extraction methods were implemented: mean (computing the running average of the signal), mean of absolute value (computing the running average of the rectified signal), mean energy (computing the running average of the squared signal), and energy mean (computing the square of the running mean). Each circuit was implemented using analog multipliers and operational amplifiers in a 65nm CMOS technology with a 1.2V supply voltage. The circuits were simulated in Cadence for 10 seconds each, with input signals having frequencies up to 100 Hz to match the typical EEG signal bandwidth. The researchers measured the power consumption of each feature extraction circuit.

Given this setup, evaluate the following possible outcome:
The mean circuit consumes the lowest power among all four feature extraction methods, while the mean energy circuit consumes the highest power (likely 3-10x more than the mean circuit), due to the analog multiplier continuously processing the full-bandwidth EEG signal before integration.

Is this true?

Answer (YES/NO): NO